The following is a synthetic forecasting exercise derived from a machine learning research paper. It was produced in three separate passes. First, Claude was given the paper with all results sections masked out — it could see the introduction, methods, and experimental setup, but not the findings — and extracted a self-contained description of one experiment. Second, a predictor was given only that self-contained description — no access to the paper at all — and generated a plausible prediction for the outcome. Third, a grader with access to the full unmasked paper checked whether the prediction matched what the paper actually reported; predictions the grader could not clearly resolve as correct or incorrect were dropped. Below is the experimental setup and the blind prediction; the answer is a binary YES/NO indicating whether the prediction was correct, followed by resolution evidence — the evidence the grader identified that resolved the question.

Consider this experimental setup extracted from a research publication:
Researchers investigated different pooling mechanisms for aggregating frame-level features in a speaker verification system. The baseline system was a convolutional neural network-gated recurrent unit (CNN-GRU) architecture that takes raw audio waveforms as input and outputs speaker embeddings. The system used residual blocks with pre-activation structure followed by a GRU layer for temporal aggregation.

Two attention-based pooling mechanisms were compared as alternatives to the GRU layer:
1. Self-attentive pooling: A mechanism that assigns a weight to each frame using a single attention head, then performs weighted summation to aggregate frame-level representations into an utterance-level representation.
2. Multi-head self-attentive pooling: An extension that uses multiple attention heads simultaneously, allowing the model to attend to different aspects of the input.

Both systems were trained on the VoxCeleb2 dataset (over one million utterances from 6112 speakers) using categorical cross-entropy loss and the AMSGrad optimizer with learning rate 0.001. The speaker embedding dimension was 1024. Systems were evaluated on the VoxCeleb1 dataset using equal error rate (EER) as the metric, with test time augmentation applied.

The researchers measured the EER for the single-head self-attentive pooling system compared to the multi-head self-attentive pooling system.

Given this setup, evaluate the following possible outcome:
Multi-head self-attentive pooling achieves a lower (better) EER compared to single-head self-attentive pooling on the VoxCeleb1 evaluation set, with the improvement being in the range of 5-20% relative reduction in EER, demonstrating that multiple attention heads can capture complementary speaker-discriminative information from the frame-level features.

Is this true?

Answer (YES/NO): NO